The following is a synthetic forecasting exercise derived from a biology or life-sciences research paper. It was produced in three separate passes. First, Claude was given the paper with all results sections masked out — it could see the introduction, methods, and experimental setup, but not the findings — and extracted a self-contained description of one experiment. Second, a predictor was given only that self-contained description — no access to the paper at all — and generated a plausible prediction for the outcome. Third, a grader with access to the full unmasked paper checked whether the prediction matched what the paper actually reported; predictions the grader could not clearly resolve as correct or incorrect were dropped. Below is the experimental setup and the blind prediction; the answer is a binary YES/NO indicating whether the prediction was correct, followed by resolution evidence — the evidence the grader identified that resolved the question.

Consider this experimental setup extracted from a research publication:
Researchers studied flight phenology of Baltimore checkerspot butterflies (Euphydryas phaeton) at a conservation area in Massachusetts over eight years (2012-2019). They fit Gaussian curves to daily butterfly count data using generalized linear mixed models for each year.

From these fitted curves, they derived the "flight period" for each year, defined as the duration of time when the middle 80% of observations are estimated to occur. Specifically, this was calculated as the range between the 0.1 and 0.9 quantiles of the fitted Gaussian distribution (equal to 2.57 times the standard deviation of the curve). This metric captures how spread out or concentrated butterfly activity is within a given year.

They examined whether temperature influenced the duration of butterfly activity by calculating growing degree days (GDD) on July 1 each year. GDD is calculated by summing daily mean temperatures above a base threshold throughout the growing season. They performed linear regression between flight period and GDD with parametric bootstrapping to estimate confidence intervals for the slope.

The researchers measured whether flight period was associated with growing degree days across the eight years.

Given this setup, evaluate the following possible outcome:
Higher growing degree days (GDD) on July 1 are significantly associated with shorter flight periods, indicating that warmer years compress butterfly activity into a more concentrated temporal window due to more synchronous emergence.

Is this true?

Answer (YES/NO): NO